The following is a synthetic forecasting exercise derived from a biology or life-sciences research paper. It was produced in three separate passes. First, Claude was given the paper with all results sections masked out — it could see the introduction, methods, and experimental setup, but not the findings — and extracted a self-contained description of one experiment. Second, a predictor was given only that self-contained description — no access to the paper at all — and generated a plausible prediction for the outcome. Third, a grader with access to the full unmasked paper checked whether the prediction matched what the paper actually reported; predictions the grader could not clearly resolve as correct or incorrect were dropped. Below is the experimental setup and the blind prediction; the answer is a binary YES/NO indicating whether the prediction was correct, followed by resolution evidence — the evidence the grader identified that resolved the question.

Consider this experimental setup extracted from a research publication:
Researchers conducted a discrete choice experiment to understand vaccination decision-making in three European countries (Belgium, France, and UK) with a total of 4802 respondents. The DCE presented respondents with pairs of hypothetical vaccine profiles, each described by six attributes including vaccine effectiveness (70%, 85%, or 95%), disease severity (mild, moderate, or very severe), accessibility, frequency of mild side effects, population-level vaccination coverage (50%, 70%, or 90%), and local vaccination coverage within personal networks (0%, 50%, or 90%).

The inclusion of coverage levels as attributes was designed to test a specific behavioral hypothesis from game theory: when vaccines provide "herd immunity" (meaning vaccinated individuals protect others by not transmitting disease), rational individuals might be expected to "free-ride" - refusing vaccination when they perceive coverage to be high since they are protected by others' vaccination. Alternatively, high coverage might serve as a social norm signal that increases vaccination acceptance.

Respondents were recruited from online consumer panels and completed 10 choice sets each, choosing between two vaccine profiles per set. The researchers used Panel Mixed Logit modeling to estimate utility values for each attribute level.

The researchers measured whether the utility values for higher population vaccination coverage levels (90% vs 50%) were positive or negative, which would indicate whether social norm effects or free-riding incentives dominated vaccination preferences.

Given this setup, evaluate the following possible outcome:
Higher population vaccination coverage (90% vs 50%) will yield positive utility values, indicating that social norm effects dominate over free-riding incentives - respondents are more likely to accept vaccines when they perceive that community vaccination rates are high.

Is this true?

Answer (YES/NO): YES